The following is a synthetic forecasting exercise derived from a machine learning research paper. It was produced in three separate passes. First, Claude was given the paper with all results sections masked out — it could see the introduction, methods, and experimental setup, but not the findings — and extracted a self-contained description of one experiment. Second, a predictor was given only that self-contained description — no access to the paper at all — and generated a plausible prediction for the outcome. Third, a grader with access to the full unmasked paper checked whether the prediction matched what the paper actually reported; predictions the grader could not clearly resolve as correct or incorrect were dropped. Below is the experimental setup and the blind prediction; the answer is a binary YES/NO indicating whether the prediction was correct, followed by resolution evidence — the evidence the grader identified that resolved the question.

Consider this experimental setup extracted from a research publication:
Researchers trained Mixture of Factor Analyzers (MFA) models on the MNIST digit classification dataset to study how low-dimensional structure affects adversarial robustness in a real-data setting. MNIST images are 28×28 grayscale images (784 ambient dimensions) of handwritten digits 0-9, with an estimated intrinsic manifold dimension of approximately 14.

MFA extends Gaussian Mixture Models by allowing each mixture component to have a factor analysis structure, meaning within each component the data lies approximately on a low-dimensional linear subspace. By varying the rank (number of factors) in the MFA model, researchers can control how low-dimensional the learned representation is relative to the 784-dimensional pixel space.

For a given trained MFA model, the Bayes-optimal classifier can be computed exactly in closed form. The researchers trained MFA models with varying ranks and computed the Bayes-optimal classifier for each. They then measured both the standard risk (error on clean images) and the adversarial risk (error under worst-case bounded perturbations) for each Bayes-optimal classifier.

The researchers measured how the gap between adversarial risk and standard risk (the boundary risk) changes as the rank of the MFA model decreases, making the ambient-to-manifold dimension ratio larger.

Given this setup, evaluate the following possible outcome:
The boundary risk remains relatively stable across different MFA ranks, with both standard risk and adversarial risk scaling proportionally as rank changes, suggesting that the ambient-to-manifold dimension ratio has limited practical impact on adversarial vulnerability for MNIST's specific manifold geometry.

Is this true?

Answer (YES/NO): NO